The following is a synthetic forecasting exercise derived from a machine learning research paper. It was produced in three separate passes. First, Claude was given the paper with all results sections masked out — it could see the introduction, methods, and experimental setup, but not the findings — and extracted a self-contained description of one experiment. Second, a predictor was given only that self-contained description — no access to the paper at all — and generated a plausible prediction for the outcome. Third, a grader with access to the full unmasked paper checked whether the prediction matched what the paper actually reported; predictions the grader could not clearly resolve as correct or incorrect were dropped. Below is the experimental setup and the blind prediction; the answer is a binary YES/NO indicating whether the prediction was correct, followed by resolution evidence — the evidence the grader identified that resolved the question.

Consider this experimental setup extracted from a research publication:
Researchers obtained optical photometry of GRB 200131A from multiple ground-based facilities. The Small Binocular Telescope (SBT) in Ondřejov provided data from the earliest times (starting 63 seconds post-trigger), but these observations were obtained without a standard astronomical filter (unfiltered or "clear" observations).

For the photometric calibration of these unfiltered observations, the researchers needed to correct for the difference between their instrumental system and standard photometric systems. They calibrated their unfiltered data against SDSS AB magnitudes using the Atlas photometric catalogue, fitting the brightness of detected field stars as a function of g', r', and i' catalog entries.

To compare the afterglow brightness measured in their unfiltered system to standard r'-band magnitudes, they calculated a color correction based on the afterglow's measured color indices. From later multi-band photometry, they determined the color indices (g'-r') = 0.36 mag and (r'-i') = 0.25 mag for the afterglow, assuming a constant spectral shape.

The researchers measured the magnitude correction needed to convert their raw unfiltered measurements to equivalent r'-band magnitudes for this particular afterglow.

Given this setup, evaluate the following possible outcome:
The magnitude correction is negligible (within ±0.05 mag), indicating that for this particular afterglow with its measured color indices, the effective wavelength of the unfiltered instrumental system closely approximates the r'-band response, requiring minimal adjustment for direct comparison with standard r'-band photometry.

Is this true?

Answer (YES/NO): YES